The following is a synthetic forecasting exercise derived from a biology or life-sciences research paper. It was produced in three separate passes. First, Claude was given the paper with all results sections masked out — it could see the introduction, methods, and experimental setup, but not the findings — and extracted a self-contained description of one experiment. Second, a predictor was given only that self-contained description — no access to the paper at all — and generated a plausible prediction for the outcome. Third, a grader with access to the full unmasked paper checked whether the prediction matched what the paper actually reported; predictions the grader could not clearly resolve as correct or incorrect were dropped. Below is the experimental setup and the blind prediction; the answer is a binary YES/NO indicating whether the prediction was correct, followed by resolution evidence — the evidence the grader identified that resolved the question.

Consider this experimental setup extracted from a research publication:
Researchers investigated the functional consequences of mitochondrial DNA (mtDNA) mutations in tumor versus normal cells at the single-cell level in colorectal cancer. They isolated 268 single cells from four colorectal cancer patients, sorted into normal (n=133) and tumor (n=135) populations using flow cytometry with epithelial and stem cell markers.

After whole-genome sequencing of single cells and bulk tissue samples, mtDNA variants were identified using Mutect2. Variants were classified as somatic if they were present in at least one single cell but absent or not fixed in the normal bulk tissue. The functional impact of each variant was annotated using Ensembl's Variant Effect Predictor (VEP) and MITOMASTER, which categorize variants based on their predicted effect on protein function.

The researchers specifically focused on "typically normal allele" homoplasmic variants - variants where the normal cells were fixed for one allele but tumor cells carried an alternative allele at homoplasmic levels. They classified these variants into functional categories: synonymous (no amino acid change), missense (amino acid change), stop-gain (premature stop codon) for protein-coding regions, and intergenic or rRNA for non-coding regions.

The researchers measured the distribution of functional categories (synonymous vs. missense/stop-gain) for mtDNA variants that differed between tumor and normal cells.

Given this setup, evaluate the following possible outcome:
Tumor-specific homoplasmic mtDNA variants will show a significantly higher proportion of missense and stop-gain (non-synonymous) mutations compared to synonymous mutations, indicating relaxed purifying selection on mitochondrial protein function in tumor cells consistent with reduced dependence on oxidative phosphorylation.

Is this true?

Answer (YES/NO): NO